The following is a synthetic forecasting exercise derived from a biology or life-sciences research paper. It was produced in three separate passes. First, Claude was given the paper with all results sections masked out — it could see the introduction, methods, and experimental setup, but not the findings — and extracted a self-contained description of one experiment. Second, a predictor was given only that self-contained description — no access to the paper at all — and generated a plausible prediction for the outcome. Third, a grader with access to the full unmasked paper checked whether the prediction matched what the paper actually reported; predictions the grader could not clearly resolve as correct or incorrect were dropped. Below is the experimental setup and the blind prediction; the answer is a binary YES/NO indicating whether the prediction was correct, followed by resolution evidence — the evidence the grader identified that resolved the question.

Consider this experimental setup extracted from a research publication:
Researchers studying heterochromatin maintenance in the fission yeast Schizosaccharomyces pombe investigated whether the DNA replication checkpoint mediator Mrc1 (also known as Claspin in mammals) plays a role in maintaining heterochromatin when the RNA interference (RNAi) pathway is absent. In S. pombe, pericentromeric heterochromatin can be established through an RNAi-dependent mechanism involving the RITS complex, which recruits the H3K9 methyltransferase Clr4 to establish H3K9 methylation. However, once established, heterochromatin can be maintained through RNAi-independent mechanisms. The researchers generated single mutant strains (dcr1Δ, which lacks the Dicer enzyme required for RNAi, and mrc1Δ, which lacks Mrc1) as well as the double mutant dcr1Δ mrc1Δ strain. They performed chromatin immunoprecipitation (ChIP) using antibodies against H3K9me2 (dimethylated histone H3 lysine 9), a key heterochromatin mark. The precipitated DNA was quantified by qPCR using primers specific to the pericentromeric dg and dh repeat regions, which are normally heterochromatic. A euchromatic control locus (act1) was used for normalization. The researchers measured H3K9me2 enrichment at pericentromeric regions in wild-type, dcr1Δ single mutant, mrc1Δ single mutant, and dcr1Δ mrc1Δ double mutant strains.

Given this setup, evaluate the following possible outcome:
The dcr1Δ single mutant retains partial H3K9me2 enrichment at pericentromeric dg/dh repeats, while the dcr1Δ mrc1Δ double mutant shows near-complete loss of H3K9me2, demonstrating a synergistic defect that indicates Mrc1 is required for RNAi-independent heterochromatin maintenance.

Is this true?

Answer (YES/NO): YES